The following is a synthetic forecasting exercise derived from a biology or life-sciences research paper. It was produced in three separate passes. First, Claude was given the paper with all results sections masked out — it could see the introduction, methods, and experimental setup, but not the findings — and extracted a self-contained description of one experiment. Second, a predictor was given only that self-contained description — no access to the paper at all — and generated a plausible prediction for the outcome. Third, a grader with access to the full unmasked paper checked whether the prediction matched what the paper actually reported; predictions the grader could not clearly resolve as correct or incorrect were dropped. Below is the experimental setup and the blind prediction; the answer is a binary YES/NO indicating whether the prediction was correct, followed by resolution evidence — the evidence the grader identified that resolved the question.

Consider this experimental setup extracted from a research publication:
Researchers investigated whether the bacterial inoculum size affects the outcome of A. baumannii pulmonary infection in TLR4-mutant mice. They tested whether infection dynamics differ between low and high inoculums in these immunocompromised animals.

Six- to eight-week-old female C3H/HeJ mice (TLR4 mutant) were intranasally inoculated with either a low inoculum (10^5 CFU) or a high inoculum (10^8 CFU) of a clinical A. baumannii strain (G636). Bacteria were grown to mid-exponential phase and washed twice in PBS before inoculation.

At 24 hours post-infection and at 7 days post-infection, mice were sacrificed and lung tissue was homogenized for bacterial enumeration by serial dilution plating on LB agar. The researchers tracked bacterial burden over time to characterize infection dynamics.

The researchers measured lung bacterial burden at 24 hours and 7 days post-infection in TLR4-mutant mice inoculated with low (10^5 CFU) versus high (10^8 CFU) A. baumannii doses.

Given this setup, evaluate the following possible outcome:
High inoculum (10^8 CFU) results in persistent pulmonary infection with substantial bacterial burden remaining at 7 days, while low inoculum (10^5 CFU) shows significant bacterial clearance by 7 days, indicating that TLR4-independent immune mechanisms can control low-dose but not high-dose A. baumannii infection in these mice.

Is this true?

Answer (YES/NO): NO